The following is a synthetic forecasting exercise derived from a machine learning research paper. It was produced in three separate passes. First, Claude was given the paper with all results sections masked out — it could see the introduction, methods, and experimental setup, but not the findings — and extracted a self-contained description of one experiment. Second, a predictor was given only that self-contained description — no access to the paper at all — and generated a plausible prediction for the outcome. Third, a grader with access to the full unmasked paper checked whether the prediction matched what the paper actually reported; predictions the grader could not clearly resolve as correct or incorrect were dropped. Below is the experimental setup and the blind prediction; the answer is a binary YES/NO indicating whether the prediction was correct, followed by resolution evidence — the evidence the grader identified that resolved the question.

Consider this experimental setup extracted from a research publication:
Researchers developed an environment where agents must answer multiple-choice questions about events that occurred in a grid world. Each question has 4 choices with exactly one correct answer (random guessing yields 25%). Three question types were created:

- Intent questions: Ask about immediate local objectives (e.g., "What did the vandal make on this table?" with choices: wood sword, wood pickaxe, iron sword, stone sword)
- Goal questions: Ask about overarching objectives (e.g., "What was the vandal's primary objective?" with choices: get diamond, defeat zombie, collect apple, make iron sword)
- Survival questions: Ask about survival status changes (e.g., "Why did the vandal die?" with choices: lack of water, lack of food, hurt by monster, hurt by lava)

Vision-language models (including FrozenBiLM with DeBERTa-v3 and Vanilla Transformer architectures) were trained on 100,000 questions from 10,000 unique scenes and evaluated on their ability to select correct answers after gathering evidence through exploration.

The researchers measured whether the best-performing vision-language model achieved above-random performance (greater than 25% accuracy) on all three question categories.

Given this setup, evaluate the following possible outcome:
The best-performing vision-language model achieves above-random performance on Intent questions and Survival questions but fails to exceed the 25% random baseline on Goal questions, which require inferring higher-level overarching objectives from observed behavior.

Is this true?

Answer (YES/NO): NO